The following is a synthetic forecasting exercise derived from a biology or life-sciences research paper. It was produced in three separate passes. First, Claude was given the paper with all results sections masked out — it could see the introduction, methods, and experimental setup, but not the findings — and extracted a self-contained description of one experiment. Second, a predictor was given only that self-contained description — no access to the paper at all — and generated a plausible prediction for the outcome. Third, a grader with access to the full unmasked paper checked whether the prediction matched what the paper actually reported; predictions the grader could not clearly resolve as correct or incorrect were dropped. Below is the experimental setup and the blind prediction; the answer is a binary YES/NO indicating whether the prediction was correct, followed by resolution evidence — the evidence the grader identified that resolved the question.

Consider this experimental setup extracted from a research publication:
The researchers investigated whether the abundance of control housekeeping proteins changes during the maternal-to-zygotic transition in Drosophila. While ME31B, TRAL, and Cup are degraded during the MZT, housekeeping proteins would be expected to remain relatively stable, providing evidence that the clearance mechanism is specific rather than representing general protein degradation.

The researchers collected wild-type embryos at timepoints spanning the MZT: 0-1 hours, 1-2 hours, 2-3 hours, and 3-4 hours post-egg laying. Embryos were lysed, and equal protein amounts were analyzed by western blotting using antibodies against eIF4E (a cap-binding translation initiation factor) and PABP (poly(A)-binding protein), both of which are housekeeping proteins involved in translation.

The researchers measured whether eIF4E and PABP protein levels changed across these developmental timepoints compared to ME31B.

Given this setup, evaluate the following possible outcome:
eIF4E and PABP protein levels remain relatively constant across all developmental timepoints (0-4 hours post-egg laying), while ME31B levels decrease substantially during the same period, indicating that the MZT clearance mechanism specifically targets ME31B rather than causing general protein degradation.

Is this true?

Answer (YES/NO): YES